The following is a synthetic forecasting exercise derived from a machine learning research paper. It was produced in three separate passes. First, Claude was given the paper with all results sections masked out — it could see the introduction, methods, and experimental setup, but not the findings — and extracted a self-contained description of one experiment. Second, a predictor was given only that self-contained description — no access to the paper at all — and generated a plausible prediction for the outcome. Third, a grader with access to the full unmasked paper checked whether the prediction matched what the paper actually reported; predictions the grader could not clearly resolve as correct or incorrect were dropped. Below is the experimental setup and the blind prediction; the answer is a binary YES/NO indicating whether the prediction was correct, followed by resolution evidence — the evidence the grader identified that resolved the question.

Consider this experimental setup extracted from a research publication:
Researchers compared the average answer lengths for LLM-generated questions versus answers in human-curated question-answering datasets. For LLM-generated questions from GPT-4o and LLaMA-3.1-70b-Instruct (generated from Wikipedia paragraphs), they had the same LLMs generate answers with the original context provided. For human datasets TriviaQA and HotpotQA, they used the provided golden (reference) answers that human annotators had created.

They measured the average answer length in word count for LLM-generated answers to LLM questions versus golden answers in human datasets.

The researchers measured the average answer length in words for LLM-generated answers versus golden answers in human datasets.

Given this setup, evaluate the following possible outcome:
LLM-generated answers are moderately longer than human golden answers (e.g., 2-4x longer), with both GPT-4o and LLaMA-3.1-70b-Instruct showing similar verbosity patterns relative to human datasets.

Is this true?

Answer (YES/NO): NO